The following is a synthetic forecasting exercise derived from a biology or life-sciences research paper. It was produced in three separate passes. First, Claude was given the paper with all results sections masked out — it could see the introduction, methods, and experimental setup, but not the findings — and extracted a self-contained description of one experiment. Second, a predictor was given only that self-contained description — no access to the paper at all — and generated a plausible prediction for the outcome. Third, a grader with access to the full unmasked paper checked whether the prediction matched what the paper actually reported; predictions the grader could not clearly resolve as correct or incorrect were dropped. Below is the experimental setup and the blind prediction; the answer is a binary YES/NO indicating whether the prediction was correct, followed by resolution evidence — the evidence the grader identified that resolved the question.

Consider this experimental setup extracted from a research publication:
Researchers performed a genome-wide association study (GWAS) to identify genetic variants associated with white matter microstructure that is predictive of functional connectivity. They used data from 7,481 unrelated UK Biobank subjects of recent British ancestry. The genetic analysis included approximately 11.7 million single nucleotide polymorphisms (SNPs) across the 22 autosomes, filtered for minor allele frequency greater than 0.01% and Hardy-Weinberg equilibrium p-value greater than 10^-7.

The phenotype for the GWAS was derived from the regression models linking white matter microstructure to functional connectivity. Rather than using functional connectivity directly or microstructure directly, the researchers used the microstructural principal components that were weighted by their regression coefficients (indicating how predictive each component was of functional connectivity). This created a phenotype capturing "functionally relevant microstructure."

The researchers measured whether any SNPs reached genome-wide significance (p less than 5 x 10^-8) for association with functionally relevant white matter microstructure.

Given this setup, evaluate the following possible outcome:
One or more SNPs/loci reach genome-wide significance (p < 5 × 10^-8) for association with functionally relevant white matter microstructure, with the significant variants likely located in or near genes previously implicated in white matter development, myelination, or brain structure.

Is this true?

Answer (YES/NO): YES